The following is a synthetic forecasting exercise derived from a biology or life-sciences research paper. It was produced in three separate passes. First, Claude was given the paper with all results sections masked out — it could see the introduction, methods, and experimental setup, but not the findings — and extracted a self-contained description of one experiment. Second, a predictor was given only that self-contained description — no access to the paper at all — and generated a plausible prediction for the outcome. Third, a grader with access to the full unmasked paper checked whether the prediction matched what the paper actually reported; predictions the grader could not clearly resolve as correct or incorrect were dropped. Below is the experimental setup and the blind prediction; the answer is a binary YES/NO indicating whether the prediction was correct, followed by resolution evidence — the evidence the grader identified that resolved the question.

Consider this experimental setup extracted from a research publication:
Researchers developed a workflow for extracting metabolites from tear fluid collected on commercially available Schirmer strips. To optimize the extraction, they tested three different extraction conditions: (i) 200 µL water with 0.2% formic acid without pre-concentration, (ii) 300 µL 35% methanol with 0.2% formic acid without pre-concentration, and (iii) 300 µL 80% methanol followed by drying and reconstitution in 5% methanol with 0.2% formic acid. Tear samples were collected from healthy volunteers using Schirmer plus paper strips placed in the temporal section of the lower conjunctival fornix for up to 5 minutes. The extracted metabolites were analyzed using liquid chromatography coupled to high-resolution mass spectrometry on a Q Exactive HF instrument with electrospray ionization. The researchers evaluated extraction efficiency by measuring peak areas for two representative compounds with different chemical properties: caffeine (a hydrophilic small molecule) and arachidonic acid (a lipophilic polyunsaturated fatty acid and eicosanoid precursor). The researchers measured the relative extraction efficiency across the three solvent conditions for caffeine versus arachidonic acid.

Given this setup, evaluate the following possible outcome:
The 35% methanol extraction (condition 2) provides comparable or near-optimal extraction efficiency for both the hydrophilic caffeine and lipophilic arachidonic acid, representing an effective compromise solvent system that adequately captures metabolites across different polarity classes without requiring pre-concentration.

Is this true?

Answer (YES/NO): NO